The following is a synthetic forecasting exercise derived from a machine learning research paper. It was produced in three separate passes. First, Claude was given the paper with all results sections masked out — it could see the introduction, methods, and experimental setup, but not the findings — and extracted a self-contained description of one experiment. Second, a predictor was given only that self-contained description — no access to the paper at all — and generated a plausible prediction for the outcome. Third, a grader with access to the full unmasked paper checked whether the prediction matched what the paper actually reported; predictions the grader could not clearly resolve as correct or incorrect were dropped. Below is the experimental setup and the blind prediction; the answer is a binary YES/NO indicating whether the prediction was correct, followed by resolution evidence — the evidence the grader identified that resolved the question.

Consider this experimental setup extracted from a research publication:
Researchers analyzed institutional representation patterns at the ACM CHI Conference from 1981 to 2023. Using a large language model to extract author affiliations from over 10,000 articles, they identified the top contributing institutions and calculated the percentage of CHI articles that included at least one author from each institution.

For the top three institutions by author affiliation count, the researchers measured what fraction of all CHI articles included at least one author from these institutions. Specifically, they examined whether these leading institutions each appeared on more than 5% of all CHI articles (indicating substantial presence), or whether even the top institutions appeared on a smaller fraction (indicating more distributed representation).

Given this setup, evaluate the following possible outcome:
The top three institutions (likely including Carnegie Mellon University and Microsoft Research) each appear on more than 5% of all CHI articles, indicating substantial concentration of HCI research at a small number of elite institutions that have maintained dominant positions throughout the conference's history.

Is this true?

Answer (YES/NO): YES